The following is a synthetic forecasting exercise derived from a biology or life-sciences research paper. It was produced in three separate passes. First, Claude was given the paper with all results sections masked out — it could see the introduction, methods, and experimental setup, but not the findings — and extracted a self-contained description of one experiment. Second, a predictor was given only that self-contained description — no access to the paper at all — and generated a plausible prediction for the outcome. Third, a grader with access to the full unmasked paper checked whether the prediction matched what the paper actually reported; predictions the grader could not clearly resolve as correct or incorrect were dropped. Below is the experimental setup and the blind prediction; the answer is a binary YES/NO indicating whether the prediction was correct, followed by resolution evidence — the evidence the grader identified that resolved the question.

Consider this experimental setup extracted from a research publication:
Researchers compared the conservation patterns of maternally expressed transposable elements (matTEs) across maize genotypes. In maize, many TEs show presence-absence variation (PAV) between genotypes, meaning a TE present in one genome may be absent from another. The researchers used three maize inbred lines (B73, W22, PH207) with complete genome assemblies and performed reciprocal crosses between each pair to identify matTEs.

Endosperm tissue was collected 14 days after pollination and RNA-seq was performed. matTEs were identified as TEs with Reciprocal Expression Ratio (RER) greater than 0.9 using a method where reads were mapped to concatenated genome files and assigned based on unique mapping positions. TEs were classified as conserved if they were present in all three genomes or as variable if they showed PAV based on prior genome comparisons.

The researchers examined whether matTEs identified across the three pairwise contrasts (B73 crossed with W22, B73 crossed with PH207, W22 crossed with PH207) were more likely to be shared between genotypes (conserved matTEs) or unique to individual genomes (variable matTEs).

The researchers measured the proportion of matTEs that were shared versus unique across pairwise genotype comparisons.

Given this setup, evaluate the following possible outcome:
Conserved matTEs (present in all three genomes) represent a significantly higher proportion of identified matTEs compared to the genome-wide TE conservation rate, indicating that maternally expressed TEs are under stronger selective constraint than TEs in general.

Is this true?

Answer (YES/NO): NO